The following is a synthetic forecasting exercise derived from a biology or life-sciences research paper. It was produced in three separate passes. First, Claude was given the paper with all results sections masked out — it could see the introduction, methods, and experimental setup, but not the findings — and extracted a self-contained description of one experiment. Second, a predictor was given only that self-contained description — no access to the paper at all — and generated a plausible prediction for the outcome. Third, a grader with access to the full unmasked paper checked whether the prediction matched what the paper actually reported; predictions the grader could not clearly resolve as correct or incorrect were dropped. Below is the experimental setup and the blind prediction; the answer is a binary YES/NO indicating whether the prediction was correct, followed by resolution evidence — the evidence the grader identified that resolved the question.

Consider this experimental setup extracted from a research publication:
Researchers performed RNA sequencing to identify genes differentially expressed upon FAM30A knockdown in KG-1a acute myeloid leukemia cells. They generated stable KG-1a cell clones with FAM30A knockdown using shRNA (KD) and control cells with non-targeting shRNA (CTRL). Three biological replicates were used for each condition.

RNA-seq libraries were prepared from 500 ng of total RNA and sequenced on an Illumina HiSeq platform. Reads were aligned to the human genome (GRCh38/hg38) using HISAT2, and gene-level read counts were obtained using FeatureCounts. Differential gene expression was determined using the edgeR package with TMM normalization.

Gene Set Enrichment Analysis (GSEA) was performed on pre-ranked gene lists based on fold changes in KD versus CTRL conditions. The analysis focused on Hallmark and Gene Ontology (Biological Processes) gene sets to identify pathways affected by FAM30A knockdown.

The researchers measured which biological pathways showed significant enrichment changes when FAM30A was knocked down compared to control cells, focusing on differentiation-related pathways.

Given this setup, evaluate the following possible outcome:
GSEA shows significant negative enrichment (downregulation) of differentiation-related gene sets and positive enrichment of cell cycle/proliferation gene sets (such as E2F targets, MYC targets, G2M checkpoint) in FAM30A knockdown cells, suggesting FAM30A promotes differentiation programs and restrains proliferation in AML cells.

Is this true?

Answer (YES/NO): NO